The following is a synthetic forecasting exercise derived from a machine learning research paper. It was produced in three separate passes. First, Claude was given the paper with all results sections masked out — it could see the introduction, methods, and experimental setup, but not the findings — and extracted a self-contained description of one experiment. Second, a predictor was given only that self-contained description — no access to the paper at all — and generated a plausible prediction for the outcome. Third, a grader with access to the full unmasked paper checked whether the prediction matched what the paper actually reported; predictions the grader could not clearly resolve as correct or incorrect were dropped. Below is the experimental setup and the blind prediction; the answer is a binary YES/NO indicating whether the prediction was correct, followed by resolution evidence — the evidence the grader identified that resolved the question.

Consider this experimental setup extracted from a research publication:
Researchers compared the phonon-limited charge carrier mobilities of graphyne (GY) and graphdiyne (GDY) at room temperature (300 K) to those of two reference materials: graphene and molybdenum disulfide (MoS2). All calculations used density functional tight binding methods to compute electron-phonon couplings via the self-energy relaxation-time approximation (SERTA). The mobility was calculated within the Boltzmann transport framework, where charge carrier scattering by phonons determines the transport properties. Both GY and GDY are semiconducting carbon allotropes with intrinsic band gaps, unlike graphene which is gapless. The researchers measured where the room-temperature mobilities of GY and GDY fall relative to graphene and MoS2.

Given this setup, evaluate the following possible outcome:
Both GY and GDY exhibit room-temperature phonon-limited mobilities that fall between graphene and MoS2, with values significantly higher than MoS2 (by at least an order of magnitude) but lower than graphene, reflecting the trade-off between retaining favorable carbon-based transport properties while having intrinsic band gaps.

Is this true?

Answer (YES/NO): NO